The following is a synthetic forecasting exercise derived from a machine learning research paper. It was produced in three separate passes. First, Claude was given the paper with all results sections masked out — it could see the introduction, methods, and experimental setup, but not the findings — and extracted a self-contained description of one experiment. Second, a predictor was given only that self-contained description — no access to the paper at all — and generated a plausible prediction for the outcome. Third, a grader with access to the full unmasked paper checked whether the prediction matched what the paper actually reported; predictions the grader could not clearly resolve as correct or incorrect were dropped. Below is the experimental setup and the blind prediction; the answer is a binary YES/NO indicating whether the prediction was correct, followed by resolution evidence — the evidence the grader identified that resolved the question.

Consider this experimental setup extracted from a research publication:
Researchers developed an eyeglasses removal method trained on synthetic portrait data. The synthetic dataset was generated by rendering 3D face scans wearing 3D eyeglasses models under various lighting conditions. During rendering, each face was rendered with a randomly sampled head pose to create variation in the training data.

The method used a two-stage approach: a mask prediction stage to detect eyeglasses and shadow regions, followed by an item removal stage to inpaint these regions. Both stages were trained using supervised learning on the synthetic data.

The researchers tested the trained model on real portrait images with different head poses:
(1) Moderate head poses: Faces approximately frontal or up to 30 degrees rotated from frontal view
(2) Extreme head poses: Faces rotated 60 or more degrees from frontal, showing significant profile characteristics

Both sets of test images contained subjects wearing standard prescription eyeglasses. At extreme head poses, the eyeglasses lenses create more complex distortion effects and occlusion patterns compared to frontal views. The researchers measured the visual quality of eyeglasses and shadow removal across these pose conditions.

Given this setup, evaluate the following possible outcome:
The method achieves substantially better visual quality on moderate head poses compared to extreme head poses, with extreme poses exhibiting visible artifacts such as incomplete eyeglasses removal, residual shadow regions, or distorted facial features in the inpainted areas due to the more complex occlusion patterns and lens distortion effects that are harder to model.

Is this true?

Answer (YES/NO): YES